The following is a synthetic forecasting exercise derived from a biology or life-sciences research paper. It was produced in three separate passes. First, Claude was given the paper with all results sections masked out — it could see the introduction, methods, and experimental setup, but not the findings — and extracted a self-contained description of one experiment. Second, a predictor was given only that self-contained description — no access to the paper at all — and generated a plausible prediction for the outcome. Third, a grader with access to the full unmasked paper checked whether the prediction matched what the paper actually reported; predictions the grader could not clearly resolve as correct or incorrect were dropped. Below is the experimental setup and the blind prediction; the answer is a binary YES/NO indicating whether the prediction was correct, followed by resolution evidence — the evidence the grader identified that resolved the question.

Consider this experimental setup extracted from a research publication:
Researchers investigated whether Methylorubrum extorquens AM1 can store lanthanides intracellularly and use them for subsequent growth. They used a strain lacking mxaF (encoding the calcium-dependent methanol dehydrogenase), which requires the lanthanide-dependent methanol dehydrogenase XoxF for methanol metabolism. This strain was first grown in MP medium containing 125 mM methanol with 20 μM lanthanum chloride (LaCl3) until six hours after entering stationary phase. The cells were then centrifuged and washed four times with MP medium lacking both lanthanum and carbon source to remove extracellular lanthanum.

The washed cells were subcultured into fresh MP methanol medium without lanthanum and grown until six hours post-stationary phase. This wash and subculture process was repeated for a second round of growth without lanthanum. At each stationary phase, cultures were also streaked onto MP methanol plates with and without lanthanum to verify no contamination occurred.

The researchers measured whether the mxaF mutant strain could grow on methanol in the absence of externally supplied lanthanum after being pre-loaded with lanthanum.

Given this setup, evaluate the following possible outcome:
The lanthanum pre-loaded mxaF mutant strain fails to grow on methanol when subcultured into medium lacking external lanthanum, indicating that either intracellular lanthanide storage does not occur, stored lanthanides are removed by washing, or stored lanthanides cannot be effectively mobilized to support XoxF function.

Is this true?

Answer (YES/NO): NO